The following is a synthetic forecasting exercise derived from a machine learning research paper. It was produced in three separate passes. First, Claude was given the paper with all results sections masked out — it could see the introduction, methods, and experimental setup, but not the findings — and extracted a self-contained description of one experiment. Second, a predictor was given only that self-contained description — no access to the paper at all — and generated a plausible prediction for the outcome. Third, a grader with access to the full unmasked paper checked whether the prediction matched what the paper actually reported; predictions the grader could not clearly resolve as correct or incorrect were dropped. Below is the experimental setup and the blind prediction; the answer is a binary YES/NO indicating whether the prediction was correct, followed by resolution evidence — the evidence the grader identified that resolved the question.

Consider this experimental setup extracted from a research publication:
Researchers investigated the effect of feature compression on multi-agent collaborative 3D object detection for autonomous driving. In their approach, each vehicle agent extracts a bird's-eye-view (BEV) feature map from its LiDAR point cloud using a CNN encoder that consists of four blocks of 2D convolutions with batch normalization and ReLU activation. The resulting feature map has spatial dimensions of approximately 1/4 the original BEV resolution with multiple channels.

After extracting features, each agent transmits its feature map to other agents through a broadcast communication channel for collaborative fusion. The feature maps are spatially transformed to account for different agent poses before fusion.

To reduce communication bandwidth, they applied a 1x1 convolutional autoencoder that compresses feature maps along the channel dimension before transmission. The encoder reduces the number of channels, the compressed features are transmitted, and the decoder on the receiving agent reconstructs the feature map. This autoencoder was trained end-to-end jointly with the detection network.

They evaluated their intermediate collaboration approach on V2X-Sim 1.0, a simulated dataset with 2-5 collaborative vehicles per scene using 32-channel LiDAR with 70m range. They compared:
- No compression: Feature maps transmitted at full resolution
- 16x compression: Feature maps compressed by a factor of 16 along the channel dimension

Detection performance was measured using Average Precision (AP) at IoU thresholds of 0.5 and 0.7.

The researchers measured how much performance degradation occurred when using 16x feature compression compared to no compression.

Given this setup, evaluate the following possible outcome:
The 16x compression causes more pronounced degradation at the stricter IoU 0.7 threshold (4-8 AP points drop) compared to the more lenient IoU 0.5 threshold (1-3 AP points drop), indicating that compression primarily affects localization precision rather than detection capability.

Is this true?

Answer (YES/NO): NO